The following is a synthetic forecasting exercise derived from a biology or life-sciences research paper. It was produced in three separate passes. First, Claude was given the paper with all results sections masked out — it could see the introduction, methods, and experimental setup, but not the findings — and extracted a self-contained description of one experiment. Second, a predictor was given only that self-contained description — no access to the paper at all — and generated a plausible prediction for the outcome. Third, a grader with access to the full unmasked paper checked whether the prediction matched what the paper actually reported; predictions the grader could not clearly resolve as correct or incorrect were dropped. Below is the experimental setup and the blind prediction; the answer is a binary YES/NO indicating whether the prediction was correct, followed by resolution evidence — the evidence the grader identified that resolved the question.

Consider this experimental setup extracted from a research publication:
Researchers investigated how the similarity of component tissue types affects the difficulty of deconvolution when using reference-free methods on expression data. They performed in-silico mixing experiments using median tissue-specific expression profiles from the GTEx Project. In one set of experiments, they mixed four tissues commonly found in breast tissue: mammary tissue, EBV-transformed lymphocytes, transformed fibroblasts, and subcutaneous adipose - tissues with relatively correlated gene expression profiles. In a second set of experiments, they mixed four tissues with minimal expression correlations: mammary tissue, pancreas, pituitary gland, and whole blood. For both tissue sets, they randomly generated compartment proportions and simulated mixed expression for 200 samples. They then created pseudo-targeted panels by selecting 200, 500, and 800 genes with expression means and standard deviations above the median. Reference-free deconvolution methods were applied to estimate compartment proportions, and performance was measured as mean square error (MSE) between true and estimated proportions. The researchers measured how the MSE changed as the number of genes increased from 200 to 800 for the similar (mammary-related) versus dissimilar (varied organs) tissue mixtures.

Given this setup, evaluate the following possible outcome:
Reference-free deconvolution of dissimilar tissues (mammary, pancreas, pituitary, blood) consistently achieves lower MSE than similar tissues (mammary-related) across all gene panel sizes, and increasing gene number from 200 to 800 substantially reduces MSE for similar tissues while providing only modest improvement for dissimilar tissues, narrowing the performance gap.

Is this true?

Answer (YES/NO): NO